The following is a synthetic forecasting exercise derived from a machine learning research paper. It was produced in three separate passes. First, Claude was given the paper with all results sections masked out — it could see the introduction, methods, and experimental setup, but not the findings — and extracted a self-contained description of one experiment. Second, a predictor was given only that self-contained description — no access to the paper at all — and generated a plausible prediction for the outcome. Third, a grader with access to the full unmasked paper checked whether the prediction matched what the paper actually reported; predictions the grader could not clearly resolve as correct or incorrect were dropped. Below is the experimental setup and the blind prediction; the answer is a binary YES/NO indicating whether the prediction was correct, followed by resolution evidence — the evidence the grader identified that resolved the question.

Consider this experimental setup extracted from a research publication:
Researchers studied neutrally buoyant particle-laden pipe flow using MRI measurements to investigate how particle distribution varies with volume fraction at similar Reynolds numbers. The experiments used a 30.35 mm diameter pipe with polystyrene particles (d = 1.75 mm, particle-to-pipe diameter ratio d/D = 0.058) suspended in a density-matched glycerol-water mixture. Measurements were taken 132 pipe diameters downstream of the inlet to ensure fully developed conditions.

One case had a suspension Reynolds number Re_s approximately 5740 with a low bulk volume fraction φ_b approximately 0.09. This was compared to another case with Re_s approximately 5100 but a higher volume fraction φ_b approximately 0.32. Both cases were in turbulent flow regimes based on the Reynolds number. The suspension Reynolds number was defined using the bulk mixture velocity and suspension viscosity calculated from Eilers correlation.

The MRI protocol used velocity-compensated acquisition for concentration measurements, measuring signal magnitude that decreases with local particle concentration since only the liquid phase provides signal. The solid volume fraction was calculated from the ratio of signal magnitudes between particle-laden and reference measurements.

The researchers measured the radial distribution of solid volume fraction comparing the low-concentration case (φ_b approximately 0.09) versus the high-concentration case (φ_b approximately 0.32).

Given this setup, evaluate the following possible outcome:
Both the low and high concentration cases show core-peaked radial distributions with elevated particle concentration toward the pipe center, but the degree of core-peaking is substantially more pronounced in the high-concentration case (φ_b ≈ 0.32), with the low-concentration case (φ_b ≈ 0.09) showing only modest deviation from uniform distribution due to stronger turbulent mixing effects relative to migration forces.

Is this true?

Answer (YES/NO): NO